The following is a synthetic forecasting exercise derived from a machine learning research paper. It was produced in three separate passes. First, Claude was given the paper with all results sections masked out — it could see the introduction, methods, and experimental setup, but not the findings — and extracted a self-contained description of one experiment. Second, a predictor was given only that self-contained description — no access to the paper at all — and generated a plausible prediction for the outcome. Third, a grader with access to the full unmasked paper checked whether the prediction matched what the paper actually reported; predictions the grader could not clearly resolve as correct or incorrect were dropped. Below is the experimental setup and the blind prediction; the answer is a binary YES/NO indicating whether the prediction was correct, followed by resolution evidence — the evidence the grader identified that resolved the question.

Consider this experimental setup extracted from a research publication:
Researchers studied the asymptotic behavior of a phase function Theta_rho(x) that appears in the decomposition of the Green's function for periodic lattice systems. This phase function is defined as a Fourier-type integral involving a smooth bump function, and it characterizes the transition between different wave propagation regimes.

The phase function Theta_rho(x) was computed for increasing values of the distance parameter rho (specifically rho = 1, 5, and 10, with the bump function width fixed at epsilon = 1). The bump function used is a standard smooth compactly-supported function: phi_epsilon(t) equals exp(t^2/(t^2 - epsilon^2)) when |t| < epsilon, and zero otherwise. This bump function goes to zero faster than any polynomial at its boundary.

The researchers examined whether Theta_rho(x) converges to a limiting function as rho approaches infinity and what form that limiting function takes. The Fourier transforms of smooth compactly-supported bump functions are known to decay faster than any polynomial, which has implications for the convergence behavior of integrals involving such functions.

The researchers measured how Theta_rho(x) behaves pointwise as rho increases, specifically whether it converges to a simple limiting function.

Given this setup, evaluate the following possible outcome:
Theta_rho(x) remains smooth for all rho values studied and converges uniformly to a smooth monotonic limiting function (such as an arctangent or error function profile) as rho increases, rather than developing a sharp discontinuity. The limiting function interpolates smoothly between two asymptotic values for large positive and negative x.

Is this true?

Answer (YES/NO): NO